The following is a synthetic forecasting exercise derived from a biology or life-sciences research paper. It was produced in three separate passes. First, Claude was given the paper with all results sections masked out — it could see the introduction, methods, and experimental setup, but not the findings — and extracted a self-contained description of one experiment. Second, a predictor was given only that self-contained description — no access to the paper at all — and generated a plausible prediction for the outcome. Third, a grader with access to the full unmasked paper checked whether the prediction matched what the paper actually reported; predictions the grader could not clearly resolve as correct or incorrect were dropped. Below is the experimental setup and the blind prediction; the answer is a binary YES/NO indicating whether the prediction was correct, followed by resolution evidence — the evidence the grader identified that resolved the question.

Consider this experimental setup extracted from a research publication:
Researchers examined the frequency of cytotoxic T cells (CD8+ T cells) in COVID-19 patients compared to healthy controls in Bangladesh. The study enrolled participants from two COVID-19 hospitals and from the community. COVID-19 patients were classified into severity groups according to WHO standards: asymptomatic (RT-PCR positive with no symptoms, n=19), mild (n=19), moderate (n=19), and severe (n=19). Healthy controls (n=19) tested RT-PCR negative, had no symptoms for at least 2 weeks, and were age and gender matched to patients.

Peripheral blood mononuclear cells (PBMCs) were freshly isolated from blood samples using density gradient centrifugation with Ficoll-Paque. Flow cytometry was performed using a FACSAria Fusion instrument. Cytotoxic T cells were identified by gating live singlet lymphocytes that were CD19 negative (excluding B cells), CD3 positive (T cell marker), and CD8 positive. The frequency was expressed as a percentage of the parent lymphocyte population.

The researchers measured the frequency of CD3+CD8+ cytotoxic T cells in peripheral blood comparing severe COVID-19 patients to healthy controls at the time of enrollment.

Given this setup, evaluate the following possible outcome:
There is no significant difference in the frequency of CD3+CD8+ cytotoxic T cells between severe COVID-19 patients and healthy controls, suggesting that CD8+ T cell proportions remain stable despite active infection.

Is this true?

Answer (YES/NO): YES